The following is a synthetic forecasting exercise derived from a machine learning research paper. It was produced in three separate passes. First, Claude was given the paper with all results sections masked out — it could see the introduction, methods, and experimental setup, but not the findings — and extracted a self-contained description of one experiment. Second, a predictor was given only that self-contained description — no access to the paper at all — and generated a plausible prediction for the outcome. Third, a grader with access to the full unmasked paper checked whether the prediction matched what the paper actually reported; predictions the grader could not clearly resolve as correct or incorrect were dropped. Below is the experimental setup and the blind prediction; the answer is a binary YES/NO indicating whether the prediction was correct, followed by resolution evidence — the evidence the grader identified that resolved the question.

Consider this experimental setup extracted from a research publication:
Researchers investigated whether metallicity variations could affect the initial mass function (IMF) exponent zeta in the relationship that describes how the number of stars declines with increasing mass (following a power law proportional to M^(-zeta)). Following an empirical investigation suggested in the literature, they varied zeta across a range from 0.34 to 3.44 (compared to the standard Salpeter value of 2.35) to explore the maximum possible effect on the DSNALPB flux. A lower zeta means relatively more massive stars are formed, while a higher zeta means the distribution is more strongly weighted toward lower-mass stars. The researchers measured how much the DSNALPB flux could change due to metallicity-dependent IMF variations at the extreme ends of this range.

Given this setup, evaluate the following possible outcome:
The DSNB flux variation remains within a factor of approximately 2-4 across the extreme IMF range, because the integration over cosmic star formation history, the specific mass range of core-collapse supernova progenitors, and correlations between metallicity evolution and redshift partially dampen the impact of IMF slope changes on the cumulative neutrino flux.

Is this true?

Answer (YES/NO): YES